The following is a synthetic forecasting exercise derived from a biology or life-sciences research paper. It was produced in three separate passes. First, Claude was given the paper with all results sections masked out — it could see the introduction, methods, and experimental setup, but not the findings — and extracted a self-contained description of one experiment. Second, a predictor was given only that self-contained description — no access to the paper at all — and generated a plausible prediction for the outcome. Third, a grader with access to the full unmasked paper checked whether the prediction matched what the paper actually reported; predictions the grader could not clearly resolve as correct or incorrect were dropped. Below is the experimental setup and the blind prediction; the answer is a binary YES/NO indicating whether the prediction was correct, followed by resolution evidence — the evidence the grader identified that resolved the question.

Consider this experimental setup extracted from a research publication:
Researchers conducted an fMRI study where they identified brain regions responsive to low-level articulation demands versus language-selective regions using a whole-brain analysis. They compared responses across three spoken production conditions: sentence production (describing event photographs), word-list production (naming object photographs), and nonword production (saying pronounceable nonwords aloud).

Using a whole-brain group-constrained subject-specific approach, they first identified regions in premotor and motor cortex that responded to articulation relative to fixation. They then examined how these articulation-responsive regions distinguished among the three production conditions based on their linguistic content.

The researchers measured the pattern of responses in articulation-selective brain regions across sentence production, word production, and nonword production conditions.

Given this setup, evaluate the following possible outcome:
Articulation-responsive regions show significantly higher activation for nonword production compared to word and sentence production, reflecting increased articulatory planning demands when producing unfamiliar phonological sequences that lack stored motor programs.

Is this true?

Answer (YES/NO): NO